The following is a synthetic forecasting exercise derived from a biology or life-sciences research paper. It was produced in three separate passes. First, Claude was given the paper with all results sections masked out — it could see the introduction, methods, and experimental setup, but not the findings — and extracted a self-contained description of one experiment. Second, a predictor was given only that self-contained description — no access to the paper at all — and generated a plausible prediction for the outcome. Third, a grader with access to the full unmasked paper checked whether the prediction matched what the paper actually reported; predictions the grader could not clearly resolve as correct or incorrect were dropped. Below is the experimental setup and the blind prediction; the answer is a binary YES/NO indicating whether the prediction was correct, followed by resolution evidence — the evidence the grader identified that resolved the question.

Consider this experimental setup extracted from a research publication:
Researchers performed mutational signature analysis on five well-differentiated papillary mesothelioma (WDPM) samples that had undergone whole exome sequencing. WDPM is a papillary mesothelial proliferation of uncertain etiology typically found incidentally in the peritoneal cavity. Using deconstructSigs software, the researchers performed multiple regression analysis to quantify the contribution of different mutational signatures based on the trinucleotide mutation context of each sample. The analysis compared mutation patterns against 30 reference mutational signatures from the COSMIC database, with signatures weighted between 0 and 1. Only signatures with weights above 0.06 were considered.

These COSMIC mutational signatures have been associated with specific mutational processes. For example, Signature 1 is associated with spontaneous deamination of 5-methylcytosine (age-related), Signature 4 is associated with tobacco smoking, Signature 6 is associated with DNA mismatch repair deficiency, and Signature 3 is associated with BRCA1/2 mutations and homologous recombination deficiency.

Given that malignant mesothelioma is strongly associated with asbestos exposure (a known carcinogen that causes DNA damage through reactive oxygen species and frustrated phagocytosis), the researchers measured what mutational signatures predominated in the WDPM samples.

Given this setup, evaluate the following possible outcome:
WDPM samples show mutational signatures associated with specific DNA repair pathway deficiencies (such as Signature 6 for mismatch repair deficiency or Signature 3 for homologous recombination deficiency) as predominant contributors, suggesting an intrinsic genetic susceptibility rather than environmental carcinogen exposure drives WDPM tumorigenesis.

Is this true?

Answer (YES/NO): NO